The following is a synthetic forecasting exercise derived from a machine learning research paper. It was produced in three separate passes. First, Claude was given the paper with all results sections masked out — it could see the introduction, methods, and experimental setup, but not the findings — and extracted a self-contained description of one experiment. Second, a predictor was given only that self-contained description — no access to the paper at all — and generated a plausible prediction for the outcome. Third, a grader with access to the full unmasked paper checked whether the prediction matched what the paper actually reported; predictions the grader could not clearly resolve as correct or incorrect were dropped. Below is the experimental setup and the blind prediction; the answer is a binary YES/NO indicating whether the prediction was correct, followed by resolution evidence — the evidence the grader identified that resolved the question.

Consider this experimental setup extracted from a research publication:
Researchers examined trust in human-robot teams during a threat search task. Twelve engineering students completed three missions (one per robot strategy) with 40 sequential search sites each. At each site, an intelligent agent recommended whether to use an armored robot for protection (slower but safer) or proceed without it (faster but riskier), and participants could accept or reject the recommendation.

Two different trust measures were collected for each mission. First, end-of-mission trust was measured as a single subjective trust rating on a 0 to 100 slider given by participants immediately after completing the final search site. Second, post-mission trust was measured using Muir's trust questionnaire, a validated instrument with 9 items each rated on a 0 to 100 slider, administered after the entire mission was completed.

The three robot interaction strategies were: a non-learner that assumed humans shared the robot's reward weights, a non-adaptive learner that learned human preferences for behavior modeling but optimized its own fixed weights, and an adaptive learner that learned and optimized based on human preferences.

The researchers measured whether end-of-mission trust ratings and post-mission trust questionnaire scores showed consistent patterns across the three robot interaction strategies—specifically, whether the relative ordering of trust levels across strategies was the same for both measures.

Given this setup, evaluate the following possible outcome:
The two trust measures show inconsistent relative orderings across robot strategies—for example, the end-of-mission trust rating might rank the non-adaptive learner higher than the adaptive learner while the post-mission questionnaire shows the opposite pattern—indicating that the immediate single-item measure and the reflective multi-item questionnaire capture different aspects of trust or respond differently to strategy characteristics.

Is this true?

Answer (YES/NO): NO